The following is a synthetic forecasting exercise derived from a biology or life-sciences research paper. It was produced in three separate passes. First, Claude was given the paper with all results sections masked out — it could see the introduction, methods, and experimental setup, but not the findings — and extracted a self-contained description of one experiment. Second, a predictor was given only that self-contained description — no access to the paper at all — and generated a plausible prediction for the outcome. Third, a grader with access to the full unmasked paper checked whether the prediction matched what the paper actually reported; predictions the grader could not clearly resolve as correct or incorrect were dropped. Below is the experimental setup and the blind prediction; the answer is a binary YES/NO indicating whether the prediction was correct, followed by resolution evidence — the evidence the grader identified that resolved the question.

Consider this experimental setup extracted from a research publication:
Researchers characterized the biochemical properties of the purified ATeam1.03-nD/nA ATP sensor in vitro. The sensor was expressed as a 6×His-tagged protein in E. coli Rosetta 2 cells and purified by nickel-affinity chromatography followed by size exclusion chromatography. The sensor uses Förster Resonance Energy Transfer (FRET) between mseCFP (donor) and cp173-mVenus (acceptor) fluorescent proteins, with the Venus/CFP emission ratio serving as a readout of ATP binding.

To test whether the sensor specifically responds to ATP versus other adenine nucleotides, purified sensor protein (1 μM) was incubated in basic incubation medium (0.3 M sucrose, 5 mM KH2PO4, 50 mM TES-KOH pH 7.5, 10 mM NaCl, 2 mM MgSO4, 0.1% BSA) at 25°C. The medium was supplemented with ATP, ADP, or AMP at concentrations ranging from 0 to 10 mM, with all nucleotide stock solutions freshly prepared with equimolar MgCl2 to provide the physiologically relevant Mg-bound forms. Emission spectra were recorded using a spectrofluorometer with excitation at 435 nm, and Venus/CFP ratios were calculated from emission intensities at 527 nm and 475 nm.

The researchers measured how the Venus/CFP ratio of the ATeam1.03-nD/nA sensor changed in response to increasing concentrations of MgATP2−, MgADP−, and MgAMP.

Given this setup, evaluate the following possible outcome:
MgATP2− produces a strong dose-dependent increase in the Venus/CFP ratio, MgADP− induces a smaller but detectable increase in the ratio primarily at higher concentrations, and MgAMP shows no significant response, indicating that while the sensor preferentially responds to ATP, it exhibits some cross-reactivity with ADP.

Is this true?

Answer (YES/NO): NO